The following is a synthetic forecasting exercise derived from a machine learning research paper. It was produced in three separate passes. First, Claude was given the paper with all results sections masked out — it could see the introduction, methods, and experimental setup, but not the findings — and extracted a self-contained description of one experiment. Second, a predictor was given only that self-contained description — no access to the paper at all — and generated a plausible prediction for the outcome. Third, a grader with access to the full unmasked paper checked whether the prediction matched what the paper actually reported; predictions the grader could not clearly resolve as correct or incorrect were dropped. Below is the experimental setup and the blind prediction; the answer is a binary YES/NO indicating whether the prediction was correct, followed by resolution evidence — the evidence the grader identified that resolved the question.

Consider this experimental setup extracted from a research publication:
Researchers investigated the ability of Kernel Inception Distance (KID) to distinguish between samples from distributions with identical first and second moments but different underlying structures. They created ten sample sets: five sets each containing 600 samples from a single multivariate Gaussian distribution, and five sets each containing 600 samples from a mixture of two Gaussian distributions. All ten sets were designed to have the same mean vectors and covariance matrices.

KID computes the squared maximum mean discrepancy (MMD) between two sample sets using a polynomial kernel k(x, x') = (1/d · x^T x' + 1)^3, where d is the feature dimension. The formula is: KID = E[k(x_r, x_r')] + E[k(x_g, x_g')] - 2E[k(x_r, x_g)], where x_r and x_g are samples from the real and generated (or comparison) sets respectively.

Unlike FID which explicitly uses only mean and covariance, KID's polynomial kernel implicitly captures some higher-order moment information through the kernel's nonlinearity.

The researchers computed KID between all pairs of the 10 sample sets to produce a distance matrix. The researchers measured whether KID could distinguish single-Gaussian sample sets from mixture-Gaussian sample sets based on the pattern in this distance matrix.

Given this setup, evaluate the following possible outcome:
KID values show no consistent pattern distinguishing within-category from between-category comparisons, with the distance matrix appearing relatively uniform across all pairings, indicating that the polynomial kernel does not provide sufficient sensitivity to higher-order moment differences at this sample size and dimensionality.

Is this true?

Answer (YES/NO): YES